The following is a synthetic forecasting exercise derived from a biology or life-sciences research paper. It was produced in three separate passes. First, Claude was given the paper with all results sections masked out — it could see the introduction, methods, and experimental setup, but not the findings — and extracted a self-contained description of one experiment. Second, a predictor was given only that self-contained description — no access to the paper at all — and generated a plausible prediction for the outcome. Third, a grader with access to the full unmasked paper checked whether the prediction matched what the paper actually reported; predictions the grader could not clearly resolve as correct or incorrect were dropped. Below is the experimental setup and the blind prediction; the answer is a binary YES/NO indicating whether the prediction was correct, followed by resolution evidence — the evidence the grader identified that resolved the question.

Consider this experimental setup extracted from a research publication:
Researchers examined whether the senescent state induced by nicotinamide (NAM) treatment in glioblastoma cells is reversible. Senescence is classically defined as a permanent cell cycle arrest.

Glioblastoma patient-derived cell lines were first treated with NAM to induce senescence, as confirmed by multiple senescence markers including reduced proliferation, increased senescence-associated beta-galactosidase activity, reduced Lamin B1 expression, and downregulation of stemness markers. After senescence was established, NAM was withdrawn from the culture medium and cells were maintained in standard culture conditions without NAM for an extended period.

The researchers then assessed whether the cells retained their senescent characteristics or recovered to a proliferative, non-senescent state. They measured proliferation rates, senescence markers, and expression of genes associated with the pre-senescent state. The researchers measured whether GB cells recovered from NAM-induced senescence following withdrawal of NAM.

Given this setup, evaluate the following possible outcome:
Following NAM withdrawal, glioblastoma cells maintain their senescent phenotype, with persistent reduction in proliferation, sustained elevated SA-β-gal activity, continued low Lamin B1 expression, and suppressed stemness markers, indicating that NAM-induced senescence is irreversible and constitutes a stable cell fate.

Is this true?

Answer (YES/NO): NO